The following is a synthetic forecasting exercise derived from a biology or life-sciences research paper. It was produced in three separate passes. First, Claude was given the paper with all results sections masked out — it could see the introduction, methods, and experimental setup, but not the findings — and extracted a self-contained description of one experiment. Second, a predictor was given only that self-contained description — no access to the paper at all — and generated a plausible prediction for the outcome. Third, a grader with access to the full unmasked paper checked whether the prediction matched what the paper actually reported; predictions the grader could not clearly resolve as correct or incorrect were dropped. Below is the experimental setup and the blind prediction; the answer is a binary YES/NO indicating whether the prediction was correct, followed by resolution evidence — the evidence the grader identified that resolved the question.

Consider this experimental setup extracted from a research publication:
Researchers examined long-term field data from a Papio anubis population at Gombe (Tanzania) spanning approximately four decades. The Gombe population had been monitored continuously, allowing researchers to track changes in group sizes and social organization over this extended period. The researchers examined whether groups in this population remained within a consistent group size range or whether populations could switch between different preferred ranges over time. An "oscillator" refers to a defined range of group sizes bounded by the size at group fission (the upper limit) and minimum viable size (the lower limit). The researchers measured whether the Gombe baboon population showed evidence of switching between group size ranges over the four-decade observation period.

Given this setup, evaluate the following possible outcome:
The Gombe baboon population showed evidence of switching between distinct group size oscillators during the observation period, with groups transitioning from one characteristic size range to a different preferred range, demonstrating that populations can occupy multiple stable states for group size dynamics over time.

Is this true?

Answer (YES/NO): YES